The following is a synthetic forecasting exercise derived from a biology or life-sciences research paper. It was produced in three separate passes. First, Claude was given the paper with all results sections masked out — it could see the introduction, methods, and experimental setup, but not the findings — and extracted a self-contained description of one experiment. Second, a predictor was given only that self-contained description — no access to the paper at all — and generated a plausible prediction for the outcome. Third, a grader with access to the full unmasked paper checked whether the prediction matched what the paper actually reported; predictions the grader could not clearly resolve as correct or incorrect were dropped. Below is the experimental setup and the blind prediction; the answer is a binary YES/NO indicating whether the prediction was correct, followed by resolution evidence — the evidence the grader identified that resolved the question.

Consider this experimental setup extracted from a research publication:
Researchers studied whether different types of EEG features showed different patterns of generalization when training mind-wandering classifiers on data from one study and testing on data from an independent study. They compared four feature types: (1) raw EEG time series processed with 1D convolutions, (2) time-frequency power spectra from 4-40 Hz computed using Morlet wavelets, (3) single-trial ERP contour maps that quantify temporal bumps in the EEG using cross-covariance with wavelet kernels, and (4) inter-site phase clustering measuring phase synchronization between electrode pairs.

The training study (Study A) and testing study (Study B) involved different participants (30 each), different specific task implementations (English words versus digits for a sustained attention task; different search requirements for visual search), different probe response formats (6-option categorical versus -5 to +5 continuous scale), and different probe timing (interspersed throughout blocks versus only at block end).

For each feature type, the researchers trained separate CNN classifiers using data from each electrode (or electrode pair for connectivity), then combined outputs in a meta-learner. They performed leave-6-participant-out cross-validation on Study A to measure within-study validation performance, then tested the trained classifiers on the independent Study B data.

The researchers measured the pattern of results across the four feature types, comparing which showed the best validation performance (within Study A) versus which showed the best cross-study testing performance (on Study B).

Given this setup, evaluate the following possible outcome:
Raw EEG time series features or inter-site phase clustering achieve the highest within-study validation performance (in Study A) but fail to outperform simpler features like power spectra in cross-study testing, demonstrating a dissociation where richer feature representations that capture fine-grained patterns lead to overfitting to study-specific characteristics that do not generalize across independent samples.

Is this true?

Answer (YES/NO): NO